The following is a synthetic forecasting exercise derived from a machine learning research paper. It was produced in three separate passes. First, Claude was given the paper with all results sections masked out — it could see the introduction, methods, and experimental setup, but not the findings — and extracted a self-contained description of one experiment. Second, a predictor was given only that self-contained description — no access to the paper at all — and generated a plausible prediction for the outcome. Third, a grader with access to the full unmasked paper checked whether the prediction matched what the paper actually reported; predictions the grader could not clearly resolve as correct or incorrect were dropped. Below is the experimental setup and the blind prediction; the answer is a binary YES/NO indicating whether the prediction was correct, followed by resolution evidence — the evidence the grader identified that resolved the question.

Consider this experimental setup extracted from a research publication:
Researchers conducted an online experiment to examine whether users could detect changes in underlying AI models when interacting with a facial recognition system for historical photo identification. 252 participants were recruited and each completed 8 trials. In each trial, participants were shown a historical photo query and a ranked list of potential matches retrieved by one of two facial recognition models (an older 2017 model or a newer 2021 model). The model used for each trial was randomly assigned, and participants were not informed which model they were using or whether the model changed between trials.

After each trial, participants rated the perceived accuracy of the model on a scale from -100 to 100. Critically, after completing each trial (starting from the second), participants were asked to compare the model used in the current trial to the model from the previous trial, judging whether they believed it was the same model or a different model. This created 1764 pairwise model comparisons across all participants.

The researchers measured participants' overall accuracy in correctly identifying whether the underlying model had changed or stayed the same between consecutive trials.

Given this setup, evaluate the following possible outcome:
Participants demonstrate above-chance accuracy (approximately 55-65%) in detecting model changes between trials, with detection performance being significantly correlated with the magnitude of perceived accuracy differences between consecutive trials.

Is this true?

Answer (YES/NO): NO